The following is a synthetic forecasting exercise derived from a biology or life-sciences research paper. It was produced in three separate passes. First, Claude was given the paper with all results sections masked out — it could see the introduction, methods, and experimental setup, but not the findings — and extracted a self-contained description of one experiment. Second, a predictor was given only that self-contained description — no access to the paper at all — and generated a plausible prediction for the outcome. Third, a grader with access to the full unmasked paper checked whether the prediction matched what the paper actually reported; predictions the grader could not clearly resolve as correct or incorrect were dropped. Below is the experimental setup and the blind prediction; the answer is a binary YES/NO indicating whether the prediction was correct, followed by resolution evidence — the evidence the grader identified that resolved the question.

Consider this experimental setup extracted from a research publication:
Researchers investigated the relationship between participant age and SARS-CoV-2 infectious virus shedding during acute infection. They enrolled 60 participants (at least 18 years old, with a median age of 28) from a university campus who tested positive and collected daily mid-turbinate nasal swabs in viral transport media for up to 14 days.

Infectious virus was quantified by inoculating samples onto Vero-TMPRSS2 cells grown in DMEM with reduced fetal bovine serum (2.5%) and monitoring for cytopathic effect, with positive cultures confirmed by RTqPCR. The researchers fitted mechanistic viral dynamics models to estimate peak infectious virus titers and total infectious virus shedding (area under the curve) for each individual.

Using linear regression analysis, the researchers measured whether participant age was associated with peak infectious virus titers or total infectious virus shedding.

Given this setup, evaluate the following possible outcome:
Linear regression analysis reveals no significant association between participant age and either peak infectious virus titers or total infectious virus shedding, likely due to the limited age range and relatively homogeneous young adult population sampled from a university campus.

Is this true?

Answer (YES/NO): NO